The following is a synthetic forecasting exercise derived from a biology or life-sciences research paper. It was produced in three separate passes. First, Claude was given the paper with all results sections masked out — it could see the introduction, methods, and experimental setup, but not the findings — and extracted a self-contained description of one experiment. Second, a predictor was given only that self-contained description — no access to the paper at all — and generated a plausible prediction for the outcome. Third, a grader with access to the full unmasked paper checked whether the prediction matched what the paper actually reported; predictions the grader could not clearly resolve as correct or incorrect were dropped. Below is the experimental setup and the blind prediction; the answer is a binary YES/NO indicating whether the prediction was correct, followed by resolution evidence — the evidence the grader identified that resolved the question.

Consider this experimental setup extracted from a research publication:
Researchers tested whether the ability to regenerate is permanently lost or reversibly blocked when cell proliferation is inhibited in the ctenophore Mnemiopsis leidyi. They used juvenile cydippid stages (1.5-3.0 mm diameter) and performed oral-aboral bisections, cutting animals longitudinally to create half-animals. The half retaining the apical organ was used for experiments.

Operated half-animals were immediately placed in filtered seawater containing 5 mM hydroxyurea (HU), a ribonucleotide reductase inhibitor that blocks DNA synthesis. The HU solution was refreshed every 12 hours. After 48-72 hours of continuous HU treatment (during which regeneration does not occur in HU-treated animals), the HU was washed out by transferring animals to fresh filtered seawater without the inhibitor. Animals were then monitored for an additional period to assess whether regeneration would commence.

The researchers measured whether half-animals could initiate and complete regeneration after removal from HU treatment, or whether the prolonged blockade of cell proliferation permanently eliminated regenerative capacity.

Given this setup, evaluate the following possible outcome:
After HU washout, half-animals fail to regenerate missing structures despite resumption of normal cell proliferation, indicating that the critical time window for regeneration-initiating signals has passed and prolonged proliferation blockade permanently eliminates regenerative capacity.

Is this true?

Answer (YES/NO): NO